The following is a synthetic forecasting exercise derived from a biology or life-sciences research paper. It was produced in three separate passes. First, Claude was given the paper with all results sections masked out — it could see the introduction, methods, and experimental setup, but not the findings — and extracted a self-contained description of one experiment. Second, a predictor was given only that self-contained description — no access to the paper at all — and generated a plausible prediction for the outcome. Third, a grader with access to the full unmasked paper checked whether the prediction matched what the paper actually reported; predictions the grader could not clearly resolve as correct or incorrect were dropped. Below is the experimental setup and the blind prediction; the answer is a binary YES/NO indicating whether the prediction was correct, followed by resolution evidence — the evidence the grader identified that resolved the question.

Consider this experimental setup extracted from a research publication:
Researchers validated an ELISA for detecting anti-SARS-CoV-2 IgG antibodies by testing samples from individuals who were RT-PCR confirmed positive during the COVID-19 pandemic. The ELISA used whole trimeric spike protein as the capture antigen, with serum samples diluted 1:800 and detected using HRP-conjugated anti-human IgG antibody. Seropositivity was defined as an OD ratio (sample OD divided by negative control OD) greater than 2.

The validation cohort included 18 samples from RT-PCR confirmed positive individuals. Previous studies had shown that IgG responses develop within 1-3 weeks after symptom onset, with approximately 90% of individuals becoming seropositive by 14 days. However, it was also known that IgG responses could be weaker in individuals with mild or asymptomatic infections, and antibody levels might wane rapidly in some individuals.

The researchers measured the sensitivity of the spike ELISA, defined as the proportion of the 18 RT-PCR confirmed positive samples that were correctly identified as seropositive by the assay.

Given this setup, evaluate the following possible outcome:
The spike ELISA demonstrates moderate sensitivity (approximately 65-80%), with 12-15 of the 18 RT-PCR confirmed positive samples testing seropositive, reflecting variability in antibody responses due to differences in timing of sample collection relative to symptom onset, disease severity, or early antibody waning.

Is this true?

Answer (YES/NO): NO